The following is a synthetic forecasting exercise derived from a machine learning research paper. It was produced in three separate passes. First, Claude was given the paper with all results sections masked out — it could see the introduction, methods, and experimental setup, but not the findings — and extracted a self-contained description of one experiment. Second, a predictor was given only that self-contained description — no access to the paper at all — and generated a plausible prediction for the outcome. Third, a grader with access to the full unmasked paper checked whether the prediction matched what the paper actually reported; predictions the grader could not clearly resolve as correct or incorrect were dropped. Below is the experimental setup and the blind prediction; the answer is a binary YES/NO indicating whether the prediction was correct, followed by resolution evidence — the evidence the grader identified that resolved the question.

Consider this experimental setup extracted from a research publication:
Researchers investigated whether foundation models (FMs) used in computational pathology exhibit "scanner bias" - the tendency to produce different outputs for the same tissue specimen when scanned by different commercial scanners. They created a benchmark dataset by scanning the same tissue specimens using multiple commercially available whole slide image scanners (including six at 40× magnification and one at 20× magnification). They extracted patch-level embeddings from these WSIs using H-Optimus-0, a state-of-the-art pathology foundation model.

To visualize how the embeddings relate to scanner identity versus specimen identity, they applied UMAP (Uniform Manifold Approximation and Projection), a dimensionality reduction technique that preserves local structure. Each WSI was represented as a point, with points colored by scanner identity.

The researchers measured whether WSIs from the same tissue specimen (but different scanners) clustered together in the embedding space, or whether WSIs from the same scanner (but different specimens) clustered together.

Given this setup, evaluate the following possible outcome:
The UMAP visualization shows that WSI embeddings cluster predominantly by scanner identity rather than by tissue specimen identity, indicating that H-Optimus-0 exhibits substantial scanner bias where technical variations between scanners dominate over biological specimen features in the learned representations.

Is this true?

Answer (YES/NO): YES